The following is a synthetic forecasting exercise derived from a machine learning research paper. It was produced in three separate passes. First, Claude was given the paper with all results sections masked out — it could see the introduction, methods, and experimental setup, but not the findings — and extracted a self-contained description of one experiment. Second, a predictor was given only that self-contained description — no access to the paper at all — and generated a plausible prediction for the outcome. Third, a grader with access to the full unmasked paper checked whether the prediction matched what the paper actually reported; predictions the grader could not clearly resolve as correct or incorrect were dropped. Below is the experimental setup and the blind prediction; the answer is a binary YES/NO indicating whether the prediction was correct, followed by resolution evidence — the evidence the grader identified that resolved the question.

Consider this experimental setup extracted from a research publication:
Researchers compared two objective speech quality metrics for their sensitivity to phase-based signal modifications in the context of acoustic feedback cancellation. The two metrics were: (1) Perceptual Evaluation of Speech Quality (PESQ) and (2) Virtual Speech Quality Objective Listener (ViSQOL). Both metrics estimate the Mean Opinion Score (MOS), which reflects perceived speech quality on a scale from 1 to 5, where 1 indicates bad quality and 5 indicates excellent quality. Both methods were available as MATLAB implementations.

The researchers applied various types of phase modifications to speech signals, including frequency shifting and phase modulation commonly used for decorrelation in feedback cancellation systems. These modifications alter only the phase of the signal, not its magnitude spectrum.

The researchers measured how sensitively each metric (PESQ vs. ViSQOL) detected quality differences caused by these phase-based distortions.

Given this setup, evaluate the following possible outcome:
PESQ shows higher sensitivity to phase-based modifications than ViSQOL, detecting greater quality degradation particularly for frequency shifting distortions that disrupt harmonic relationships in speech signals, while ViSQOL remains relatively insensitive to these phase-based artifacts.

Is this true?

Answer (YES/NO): NO